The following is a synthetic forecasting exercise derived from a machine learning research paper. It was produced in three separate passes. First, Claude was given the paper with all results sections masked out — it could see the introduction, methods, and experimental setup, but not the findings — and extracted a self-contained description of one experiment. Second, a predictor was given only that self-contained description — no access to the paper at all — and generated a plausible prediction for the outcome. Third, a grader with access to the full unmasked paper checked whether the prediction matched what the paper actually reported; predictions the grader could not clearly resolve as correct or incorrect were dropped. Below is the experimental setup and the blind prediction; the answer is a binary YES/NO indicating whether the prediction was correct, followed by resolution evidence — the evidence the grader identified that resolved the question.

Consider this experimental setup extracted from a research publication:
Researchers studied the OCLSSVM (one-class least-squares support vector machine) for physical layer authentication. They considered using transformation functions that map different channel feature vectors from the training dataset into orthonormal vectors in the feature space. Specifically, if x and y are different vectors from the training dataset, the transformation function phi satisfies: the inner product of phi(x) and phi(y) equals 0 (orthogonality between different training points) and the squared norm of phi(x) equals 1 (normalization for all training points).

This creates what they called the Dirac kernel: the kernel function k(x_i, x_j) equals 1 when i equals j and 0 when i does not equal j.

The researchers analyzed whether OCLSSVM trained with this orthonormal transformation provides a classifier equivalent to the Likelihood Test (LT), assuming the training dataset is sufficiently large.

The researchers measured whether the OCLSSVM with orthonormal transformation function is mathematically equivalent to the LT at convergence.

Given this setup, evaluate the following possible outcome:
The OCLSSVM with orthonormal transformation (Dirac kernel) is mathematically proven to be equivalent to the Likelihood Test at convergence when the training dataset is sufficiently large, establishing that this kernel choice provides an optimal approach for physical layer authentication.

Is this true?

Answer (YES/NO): NO